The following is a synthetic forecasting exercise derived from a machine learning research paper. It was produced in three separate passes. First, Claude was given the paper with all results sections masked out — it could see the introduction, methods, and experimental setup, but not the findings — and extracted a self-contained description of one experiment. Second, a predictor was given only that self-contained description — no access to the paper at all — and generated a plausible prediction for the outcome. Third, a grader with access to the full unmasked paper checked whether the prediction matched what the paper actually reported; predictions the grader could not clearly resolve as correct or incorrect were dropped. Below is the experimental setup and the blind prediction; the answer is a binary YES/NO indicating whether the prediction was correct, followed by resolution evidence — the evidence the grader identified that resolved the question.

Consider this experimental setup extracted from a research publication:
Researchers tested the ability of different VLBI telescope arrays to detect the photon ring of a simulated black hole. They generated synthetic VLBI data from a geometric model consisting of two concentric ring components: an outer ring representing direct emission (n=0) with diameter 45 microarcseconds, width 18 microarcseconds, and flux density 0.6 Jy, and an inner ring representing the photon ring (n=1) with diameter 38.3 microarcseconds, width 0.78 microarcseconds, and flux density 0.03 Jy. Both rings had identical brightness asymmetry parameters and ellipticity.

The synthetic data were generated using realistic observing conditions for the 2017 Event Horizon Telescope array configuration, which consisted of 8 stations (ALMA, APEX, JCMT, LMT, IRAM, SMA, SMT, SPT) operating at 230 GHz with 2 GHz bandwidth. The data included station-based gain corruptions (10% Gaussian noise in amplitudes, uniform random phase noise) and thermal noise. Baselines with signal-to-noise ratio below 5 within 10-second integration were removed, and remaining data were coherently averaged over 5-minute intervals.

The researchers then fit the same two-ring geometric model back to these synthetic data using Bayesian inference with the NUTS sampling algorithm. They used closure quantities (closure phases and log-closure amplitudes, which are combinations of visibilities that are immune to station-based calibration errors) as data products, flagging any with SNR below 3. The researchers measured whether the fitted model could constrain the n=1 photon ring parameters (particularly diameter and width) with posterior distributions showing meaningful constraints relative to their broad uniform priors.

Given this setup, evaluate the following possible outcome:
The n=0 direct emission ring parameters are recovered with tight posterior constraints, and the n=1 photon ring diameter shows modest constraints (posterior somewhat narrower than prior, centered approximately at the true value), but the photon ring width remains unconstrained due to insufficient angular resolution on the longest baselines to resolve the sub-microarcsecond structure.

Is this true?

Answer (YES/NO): NO